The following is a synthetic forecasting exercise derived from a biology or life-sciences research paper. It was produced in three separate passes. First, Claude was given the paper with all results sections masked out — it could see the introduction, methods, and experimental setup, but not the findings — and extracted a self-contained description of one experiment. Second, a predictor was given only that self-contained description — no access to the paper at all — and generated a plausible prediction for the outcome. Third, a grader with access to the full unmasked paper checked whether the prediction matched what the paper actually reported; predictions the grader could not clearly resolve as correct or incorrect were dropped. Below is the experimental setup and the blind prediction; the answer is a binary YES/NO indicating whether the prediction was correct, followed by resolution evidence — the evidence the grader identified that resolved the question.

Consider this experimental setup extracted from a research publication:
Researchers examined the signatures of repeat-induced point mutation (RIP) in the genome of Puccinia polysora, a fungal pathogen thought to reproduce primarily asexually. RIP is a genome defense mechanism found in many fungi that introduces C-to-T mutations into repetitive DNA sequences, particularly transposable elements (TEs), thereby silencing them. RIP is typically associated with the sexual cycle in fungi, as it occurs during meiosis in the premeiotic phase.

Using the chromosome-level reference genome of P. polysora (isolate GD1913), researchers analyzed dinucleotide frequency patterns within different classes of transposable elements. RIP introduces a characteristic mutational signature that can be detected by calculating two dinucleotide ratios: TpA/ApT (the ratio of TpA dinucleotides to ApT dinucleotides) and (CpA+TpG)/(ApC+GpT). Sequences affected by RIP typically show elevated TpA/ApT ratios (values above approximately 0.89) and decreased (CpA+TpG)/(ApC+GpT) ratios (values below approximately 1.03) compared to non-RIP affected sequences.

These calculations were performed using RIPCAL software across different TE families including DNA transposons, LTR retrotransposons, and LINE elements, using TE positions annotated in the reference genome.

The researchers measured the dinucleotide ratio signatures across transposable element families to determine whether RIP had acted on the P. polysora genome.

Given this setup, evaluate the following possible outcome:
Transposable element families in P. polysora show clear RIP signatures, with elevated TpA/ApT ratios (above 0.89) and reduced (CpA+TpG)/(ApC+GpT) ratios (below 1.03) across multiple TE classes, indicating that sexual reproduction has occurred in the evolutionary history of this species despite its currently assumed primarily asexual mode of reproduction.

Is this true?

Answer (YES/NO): NO